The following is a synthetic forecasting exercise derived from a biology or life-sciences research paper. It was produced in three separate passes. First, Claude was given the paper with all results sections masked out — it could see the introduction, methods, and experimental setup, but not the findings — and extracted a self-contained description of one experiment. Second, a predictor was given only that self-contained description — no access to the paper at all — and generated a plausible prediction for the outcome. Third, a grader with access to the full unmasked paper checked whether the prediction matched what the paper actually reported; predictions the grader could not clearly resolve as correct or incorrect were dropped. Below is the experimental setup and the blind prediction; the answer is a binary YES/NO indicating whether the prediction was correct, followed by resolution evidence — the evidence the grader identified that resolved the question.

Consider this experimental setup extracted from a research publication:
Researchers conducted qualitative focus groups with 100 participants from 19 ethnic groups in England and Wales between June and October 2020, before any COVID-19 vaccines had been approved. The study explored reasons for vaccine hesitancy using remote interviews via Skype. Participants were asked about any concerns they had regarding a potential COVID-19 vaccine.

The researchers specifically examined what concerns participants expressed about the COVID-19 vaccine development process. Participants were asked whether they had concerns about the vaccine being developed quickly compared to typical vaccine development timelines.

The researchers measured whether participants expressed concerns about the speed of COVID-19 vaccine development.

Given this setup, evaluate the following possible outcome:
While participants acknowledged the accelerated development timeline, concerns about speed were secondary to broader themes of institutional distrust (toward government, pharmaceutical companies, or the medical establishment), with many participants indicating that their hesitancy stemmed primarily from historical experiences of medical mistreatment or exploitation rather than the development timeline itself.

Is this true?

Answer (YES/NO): NO